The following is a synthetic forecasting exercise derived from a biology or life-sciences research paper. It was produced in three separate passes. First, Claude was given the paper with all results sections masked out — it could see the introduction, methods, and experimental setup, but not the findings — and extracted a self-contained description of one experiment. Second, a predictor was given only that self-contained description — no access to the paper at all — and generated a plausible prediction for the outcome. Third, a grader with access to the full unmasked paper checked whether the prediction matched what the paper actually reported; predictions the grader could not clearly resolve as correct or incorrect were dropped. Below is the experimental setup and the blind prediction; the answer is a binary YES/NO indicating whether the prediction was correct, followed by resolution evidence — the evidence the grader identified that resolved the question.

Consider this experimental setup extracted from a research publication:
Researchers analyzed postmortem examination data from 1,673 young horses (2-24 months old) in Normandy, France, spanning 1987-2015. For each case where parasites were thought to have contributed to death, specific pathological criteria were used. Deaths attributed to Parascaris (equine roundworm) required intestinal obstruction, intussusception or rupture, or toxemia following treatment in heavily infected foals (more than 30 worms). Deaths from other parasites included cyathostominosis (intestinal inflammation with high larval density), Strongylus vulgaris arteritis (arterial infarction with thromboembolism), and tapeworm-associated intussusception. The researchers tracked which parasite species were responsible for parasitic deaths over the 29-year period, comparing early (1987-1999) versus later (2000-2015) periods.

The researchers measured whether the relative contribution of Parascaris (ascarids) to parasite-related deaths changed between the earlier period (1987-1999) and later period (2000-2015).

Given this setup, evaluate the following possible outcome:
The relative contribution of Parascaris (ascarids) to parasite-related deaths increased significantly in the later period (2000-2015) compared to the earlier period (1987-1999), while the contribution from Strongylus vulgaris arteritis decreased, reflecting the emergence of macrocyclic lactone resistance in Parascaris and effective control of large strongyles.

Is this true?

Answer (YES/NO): YES